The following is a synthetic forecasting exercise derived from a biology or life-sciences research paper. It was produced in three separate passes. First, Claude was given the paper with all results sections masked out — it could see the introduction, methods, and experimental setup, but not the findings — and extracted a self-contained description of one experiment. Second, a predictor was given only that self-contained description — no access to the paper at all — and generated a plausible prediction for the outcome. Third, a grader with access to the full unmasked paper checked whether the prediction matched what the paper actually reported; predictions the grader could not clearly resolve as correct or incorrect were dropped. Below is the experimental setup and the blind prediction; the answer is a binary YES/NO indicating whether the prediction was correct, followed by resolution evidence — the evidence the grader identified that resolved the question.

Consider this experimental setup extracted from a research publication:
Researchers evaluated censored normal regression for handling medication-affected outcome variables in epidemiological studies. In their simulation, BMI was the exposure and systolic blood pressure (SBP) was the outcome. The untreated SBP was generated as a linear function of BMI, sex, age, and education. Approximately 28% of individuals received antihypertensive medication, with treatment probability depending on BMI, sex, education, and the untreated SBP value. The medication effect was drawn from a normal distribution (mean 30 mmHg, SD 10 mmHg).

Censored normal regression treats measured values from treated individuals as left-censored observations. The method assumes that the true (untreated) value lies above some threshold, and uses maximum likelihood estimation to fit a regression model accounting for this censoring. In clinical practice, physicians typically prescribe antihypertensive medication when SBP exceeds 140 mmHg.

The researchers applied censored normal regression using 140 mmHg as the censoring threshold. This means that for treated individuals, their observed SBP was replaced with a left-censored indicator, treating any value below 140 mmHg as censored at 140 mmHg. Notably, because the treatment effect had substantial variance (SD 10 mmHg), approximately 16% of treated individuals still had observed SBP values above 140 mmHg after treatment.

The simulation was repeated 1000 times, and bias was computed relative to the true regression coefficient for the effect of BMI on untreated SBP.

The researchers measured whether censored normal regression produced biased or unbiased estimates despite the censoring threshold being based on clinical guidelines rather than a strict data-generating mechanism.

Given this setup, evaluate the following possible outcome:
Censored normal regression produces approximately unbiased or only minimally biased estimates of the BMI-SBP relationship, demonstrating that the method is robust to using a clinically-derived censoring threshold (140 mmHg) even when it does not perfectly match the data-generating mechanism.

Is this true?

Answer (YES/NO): YES